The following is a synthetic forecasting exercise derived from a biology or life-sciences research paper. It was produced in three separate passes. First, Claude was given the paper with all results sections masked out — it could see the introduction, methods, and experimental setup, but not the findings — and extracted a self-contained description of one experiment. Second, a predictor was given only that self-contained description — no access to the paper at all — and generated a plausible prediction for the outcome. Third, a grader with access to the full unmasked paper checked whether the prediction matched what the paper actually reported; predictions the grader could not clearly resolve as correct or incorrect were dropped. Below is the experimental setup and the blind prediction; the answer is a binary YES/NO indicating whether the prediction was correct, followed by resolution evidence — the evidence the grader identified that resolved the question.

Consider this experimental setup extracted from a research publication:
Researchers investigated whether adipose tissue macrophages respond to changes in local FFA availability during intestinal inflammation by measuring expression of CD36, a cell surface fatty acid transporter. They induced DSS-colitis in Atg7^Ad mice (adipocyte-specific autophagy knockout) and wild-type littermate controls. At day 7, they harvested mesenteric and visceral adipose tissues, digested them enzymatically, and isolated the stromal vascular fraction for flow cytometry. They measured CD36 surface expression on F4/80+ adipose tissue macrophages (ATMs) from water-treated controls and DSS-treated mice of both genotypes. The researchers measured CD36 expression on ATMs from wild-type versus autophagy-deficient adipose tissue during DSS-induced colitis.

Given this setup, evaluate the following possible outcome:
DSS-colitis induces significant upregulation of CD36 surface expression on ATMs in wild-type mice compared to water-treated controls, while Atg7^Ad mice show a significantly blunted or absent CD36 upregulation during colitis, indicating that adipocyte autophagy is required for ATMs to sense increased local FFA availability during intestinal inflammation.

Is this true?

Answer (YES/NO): YES